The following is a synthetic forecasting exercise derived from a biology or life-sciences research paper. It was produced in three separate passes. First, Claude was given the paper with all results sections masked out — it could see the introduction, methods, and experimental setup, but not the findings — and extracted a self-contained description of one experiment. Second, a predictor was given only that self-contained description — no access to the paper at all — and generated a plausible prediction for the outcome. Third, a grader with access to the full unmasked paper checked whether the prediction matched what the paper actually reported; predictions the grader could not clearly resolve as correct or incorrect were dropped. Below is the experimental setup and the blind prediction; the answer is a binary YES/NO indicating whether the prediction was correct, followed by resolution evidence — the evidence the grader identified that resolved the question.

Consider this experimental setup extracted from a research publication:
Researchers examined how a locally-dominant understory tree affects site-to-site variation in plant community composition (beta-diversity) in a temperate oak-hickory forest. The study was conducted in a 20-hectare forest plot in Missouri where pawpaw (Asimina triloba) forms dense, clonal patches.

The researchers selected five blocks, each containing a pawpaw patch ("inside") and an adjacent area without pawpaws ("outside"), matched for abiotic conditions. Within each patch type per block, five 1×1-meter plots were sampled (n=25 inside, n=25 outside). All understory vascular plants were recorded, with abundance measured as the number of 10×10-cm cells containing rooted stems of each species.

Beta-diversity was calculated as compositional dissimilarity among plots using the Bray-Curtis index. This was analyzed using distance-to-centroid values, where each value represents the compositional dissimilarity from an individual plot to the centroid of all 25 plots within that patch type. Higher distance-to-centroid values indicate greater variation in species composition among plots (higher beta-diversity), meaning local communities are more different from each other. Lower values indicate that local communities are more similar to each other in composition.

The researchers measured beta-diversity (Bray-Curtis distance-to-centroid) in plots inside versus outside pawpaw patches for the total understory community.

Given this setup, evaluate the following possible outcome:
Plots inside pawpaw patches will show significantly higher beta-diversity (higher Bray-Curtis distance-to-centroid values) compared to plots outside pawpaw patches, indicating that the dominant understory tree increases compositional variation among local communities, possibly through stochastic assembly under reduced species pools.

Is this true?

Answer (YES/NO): NO